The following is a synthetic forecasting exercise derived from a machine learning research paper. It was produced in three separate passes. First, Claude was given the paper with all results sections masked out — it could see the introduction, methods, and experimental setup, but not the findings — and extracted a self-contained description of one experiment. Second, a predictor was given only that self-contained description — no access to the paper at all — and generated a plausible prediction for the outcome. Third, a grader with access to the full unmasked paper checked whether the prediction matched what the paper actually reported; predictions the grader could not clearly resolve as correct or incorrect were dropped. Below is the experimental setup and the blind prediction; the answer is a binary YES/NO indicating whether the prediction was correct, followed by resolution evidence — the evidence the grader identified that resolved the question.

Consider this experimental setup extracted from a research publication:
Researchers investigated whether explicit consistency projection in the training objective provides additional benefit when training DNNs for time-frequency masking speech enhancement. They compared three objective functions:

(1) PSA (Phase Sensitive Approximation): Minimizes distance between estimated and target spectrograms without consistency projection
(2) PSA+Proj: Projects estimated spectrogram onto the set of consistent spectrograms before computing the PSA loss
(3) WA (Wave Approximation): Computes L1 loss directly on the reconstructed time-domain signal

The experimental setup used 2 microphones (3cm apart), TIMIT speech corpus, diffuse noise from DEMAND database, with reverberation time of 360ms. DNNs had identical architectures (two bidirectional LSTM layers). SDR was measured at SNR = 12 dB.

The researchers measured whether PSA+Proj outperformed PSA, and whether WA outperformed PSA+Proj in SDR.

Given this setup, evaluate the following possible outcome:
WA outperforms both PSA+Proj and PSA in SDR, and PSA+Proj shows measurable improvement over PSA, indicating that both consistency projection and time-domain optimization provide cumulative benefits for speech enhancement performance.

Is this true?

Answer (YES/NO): YES